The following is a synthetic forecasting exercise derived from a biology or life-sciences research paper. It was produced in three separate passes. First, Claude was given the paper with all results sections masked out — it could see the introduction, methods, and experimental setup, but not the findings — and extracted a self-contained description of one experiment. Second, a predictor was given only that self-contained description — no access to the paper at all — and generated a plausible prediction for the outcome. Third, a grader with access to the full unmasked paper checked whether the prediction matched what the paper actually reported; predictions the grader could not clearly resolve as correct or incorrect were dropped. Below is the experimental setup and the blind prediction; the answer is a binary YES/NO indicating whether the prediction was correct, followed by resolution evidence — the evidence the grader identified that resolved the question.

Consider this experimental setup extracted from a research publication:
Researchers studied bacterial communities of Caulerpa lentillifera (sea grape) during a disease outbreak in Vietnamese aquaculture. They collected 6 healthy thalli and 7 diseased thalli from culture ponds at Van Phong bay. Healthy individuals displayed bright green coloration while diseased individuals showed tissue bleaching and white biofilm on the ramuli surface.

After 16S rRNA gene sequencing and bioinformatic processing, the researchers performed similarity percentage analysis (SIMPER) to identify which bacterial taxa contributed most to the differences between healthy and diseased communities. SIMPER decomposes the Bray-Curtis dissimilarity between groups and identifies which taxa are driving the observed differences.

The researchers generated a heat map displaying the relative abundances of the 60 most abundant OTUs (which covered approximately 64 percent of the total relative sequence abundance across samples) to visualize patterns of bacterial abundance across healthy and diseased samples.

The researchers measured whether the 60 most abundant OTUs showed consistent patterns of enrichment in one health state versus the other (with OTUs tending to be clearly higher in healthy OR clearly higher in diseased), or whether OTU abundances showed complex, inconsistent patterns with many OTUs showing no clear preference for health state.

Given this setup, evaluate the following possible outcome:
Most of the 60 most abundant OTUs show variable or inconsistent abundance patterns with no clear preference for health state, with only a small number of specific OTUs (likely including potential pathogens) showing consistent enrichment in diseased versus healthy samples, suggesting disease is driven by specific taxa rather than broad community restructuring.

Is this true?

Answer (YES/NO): NO